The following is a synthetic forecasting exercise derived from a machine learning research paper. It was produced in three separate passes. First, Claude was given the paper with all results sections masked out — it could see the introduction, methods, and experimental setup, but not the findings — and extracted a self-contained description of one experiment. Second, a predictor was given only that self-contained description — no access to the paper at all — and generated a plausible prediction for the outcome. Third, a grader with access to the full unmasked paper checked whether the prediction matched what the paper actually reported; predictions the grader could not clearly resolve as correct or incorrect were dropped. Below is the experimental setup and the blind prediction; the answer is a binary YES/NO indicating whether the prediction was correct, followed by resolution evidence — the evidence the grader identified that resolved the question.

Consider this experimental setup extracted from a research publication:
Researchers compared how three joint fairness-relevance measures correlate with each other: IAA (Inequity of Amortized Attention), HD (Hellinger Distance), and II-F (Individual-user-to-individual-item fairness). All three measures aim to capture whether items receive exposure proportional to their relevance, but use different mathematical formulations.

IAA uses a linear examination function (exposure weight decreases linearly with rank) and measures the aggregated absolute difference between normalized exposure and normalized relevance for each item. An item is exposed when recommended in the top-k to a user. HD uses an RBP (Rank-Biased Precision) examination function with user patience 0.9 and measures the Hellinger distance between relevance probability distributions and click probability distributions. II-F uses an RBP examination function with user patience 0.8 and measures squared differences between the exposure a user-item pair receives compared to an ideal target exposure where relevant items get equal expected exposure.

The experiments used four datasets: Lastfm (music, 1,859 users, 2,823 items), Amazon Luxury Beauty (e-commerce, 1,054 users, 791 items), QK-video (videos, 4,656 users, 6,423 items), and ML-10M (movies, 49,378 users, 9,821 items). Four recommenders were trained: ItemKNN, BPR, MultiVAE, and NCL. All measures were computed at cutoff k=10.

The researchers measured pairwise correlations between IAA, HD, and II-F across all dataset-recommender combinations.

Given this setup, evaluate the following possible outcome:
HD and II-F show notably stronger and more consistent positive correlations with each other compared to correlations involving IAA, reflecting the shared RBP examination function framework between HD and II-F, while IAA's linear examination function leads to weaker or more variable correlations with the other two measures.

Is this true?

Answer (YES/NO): NO